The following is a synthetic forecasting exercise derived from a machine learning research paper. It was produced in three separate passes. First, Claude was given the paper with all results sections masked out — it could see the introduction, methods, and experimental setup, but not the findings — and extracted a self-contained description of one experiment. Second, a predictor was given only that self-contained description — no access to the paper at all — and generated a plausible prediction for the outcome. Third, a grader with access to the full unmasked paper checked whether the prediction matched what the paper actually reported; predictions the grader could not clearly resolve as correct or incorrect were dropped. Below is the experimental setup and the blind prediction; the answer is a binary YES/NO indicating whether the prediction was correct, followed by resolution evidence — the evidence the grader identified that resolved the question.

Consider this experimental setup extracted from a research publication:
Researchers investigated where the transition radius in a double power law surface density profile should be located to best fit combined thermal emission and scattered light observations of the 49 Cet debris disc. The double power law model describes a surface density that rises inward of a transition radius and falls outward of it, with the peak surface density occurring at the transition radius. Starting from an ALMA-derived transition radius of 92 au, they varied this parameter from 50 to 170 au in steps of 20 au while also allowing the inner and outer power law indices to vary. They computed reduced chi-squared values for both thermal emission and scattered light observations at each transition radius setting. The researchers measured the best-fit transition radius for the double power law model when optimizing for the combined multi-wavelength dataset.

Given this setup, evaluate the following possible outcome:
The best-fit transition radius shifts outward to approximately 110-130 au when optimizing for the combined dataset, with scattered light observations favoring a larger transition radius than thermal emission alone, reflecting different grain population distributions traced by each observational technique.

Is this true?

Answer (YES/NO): NO